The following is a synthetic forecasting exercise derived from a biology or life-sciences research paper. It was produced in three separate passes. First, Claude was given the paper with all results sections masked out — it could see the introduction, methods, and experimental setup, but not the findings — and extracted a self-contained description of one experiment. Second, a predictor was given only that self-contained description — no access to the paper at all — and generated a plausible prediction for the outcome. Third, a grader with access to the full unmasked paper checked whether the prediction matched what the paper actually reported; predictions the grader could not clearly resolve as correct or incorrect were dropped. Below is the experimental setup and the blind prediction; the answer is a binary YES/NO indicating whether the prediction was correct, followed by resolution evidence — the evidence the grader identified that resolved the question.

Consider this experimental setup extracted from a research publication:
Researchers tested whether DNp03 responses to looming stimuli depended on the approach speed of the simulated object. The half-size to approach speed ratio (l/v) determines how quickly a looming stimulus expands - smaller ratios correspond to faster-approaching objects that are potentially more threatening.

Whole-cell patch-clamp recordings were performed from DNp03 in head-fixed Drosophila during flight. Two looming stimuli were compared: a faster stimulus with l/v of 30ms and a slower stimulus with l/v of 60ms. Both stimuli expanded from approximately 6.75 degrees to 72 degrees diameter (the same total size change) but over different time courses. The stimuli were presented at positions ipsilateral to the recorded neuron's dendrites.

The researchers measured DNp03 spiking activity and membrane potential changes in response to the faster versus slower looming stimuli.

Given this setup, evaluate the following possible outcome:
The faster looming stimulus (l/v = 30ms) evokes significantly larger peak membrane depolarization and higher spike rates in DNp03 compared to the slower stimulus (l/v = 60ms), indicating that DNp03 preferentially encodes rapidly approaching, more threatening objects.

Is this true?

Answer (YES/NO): NO